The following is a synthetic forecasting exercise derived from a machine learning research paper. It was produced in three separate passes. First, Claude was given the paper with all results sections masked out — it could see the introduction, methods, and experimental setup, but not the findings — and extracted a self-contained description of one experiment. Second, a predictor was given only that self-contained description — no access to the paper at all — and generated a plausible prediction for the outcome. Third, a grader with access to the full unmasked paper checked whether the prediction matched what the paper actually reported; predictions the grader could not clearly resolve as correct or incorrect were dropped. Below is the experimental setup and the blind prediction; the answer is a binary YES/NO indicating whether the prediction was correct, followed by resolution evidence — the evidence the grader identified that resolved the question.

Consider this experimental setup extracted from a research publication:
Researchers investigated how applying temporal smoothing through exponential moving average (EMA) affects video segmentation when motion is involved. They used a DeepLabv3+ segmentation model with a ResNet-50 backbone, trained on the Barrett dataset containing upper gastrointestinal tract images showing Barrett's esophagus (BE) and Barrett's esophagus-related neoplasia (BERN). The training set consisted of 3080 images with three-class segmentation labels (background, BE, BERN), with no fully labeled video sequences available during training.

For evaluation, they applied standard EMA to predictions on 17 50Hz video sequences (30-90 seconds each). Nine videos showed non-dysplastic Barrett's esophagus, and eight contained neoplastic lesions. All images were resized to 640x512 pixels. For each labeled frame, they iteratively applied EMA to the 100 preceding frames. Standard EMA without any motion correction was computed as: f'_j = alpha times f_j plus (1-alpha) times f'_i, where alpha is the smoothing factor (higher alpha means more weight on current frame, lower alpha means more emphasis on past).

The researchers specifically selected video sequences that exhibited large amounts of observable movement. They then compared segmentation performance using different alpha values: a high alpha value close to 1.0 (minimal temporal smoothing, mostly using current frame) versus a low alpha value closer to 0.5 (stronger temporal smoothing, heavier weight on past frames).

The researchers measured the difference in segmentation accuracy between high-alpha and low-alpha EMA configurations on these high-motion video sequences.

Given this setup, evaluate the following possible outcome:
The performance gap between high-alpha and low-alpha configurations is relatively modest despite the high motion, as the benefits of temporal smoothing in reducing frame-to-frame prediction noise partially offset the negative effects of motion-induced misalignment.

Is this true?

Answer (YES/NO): NO